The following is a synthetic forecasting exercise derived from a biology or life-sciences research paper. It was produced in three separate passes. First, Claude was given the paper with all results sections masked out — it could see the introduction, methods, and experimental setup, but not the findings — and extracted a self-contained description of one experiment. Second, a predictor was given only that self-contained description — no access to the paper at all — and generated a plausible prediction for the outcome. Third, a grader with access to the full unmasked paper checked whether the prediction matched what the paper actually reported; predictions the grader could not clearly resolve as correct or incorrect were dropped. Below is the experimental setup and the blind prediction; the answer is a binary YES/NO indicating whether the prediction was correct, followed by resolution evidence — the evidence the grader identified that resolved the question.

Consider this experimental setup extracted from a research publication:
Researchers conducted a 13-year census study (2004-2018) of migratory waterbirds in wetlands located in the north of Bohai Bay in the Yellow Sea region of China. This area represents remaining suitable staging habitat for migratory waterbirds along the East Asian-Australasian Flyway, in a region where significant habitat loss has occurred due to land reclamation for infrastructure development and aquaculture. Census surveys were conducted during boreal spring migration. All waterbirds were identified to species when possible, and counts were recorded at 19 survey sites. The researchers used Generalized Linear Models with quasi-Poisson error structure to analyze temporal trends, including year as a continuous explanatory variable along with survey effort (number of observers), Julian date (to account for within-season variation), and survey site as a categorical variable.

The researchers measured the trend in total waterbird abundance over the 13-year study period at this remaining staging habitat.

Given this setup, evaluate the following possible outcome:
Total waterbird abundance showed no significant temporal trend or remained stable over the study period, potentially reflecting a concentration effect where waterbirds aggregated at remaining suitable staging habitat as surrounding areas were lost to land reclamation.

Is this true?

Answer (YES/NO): NO